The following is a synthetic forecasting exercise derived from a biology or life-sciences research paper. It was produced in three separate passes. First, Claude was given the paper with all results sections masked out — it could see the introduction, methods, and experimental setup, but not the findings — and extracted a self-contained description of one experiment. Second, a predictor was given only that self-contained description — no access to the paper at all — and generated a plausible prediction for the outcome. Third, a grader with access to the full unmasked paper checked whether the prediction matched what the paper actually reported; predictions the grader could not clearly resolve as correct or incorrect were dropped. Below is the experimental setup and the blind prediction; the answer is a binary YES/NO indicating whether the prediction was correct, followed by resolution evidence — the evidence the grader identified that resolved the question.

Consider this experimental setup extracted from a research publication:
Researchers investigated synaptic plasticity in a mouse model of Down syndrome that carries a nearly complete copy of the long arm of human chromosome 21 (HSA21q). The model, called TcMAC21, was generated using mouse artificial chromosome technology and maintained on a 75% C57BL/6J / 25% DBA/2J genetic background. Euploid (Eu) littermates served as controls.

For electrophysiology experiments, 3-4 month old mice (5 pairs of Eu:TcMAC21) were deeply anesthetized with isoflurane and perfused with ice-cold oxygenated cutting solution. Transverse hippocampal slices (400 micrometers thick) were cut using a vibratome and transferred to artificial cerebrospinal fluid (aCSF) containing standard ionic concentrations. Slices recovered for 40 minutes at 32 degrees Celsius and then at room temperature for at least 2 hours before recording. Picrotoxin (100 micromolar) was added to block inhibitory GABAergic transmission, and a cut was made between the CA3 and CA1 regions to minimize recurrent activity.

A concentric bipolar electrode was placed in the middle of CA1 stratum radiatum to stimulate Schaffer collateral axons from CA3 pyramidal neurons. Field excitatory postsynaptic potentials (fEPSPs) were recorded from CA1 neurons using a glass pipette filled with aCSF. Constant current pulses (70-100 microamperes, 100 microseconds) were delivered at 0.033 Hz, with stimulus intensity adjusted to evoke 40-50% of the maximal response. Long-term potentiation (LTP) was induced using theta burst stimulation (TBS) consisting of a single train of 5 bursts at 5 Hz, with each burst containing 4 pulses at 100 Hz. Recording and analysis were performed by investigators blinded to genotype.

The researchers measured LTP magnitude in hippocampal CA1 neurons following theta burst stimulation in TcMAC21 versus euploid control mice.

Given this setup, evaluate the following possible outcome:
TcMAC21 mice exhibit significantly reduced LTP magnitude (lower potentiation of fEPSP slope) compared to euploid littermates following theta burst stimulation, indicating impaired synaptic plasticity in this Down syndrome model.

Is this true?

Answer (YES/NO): YES